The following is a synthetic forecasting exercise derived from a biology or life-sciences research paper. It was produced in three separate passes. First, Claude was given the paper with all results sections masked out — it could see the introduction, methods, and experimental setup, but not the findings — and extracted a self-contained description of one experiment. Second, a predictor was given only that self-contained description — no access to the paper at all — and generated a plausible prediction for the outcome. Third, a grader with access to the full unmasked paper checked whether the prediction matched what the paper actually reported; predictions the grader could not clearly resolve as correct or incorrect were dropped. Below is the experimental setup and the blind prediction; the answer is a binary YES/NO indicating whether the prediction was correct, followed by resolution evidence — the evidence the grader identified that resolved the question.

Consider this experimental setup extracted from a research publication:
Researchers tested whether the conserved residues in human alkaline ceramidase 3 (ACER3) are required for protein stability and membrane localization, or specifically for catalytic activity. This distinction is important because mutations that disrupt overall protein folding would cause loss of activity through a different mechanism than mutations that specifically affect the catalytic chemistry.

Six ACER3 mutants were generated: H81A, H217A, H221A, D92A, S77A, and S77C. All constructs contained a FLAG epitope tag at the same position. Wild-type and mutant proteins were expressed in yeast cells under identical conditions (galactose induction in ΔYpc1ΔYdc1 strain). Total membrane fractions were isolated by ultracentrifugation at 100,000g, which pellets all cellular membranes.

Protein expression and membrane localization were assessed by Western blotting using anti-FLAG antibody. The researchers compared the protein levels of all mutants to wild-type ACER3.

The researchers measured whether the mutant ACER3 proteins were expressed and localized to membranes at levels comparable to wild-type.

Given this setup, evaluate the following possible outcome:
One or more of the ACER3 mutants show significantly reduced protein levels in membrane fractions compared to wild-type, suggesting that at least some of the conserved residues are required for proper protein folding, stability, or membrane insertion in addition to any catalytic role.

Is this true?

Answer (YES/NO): NO